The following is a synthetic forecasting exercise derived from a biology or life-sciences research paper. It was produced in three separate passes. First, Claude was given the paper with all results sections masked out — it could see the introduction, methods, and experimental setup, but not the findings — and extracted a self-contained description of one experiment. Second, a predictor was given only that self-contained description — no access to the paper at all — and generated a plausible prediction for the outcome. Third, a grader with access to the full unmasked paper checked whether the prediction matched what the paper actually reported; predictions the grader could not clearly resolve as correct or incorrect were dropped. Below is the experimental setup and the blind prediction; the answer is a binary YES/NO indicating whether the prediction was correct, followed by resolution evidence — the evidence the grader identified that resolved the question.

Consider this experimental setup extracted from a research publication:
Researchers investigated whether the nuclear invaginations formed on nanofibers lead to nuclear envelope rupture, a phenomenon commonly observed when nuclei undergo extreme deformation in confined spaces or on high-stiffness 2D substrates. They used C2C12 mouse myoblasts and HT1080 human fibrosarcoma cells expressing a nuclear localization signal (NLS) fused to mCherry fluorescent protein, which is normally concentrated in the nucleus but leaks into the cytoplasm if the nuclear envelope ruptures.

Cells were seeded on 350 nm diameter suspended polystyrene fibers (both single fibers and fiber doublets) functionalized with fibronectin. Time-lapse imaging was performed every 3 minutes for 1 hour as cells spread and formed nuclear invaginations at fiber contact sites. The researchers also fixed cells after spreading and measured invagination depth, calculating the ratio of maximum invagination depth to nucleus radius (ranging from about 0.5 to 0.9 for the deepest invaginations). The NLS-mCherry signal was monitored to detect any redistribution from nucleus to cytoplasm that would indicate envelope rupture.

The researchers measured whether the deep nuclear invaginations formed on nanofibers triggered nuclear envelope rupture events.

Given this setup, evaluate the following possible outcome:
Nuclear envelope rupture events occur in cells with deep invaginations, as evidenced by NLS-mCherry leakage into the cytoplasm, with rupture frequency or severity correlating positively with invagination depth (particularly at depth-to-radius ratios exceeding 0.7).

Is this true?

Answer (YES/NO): NO